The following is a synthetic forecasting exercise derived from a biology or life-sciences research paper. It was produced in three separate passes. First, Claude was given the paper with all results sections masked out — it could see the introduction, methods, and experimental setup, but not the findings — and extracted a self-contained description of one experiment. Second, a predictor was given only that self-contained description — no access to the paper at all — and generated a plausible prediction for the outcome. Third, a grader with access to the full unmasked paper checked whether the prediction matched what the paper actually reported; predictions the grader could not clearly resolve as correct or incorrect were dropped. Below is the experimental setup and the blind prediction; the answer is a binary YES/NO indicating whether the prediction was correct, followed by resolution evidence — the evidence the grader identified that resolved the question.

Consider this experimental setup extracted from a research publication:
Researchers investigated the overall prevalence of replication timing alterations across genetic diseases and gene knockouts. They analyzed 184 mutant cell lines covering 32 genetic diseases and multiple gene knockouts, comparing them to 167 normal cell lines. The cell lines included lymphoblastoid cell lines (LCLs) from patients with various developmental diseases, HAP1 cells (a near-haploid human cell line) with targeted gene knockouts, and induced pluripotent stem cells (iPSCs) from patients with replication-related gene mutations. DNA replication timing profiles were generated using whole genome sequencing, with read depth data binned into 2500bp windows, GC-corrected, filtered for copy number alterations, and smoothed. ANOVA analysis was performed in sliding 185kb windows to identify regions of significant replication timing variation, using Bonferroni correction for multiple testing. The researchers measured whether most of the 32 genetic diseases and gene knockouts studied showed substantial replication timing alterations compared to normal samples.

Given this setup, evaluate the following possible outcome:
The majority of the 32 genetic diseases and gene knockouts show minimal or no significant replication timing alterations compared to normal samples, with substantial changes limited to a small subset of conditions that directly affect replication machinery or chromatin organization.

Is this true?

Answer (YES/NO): YES